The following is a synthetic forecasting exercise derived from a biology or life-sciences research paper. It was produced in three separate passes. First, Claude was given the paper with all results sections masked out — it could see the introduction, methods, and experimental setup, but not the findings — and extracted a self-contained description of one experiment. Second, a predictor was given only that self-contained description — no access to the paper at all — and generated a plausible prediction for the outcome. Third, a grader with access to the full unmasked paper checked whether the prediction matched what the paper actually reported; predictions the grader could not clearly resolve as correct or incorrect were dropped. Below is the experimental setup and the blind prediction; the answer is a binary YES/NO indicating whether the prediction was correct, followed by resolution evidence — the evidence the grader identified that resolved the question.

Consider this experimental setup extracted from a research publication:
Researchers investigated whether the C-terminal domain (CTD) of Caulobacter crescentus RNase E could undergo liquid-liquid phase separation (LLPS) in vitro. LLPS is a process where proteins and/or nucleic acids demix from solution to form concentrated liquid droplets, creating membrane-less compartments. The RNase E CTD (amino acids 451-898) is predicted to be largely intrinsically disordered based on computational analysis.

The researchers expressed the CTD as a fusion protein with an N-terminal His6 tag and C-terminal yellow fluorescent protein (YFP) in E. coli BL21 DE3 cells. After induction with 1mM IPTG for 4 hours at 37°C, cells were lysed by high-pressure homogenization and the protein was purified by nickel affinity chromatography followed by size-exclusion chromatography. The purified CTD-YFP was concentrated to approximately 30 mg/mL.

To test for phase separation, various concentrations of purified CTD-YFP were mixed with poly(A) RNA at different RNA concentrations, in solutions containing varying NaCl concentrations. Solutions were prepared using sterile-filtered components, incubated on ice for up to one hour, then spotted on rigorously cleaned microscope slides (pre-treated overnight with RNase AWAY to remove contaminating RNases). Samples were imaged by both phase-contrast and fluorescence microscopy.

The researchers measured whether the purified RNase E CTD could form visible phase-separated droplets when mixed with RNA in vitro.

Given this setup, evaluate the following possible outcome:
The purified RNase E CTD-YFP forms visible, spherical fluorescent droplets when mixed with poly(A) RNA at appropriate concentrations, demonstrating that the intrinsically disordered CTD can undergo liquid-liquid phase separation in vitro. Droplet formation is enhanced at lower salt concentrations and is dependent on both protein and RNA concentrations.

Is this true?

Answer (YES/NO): YES